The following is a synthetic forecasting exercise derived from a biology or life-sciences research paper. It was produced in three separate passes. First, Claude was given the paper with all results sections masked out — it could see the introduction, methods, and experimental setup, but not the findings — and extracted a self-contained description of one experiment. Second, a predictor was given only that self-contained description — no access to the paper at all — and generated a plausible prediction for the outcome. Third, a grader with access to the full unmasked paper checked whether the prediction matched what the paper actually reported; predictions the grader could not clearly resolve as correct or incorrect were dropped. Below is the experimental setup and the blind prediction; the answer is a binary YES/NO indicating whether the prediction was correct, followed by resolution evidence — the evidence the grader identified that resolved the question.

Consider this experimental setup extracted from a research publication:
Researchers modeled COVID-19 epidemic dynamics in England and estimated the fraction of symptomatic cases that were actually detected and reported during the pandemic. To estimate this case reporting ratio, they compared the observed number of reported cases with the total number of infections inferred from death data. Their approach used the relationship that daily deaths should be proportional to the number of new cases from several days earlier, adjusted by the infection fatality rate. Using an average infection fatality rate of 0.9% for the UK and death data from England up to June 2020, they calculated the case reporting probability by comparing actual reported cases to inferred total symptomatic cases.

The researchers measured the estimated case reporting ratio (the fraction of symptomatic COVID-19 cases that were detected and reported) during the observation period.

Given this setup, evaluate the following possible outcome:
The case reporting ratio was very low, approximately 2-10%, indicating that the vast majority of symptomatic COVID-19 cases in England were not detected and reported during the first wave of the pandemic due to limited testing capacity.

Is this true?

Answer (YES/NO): YES